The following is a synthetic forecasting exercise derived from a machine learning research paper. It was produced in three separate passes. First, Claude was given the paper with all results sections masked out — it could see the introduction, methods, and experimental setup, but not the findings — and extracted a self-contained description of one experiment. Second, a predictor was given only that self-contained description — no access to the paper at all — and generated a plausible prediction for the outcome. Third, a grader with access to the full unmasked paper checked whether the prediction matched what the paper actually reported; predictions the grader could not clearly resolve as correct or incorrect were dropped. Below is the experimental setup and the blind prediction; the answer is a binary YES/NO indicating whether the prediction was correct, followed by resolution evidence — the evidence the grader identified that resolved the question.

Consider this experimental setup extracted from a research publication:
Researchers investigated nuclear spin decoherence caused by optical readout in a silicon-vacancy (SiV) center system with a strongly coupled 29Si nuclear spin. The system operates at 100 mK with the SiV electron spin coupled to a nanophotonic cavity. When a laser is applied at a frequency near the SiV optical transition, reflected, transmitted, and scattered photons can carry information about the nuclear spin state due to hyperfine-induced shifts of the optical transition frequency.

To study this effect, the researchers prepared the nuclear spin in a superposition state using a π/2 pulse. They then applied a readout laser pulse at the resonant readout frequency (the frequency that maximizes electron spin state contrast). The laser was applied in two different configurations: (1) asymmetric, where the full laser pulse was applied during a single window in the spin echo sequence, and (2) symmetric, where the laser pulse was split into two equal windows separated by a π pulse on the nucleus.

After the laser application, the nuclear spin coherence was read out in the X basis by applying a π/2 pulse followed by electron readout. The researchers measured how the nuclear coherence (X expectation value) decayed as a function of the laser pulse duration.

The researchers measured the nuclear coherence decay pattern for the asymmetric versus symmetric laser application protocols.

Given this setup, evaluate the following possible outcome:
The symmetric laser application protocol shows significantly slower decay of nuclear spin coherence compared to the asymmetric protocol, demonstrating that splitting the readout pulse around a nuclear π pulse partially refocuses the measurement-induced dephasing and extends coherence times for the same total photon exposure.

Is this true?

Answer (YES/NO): NO